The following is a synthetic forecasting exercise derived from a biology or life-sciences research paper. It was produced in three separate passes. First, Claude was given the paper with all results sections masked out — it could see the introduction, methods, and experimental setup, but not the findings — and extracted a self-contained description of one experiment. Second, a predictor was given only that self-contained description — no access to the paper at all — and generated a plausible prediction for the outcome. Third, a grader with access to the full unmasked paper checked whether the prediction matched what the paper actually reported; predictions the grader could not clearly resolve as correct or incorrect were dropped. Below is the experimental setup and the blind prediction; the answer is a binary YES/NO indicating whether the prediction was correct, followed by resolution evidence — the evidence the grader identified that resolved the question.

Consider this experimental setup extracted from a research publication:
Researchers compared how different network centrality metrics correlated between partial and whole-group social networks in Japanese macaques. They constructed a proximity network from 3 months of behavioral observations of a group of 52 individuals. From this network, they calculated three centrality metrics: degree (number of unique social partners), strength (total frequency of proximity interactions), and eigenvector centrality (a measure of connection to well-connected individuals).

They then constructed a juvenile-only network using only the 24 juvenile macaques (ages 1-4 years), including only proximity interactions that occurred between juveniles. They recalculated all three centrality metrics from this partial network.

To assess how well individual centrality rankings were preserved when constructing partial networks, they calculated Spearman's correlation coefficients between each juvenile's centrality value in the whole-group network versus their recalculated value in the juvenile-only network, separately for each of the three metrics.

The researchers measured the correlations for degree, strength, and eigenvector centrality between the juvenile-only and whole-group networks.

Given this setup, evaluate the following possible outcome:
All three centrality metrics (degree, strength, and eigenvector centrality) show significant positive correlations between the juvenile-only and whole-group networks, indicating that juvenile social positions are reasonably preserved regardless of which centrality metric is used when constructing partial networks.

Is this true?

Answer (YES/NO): YES